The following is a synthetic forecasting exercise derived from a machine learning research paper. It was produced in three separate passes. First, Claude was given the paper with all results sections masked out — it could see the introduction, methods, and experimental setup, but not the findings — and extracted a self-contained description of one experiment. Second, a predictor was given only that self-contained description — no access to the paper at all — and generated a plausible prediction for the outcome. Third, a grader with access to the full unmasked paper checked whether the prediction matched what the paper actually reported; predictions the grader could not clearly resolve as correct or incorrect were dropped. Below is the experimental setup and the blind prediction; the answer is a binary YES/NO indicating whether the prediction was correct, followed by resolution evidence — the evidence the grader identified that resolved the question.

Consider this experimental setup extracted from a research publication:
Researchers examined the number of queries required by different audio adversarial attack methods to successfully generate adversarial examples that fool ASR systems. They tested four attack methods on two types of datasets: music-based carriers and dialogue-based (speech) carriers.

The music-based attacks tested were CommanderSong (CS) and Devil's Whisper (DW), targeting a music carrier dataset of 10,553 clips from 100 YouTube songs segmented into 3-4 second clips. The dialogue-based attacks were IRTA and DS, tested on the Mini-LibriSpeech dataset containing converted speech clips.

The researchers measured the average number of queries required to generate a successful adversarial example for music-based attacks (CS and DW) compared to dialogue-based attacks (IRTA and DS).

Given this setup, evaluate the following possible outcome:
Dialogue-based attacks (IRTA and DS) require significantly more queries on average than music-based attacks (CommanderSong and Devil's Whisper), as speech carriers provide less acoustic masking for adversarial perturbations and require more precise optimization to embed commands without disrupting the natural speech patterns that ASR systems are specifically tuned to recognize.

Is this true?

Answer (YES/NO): YES